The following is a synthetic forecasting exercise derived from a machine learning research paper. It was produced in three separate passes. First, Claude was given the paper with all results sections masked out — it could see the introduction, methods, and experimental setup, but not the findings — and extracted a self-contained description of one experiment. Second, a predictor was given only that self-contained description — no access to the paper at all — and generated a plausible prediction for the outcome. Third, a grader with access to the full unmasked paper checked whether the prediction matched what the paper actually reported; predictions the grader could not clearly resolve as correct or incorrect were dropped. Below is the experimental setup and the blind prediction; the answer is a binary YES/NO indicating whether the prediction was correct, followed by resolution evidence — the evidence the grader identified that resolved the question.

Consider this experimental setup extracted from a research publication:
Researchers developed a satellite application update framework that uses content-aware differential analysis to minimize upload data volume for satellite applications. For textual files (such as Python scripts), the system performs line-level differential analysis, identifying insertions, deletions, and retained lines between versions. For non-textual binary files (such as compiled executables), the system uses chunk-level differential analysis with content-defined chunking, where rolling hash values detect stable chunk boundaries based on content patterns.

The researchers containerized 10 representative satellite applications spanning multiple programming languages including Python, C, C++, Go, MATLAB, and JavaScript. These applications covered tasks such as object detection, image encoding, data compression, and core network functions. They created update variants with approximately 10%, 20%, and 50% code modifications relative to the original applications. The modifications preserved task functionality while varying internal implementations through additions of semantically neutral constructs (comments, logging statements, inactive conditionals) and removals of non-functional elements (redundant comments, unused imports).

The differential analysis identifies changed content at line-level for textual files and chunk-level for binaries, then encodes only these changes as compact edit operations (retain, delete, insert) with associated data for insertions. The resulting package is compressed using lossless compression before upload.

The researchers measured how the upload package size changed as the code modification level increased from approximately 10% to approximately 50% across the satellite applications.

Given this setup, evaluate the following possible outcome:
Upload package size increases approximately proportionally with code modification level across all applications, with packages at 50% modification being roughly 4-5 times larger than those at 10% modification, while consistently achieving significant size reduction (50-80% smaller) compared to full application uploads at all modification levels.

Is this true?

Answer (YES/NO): NO